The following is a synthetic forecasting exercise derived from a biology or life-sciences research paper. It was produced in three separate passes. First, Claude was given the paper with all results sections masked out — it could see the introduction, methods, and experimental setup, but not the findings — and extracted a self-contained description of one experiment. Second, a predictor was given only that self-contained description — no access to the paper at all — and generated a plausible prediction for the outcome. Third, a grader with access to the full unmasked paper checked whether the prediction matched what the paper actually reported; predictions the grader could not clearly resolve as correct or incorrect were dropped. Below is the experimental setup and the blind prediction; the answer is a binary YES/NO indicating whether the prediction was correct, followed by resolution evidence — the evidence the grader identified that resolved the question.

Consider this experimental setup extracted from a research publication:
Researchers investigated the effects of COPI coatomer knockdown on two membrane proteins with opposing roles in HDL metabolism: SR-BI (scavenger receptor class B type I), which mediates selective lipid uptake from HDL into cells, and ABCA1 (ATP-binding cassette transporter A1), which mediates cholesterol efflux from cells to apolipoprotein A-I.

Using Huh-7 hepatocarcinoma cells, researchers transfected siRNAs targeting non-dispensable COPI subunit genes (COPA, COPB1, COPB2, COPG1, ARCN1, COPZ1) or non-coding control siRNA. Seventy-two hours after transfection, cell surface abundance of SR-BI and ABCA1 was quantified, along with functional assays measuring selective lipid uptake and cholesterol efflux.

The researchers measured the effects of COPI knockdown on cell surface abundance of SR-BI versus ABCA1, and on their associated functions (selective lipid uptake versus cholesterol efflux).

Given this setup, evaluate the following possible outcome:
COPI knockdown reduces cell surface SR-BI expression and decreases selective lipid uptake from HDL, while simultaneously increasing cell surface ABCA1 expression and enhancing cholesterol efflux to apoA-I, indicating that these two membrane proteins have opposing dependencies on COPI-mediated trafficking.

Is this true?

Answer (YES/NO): YES